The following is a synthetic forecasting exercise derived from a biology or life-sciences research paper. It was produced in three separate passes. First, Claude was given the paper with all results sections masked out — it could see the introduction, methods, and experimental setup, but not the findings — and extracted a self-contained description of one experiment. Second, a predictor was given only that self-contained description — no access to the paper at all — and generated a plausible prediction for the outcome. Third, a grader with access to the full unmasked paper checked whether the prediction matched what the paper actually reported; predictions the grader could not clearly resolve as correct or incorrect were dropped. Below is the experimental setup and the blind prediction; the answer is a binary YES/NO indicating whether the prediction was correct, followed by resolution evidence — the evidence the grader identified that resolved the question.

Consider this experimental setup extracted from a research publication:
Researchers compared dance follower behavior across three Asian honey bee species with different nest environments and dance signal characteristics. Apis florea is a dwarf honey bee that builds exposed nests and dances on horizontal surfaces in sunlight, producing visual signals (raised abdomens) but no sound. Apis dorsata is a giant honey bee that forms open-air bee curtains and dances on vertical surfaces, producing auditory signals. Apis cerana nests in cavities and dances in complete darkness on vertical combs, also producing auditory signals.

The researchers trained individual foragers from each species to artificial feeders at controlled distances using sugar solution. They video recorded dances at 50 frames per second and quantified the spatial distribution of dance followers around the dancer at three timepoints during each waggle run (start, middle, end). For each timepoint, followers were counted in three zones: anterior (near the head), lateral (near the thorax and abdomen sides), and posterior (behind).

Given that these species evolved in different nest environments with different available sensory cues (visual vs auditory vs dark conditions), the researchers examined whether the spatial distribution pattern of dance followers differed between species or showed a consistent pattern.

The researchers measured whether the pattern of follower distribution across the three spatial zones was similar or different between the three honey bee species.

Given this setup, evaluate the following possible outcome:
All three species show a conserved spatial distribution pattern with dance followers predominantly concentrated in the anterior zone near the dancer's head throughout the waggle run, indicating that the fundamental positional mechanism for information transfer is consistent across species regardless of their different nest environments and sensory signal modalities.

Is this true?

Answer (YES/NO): NO